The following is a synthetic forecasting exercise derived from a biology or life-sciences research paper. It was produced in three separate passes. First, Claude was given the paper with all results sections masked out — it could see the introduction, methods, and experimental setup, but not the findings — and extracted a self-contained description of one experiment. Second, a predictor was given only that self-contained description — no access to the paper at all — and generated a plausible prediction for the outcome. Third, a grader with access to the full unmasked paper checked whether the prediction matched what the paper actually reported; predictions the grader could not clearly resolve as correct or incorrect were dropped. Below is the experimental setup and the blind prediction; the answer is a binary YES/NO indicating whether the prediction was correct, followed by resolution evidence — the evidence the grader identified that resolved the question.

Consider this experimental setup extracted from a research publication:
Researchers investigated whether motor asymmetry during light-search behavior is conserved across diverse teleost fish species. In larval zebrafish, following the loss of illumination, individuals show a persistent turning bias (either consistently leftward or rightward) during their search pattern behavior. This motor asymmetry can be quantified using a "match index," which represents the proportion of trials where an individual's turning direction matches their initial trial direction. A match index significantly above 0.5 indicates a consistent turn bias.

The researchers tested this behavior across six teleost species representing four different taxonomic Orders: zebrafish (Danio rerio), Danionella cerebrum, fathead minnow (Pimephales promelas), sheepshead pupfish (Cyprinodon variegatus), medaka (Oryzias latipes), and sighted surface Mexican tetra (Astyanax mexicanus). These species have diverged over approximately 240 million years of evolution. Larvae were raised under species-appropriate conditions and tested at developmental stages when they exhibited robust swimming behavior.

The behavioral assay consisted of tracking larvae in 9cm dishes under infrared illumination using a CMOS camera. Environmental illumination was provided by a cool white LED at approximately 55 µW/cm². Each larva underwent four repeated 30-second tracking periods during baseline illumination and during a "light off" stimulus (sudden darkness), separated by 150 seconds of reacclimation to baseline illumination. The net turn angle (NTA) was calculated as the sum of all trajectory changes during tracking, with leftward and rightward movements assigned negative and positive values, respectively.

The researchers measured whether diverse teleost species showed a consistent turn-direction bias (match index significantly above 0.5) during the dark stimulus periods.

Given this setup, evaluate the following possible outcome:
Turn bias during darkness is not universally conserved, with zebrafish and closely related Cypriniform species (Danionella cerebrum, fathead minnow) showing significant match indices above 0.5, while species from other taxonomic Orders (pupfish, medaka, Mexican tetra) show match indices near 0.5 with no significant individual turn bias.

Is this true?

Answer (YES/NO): NO